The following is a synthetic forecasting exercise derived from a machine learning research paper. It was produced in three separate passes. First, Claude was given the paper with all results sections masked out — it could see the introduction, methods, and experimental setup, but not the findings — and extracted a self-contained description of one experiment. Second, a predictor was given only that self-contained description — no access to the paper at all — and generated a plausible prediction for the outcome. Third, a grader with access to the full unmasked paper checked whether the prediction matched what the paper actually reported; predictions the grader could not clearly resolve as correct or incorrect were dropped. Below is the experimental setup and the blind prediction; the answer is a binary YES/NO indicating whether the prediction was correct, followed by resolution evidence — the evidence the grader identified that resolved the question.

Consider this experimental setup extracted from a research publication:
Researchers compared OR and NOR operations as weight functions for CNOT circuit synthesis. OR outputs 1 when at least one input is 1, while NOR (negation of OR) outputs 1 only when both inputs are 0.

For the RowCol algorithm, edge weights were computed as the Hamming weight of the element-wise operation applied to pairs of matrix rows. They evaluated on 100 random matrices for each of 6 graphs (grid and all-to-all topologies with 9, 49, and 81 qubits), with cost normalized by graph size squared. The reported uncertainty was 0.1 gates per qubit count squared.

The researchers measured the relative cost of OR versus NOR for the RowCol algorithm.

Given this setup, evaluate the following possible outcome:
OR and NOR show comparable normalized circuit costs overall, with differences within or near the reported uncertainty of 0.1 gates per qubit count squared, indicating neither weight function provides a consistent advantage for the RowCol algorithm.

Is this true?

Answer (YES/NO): NO